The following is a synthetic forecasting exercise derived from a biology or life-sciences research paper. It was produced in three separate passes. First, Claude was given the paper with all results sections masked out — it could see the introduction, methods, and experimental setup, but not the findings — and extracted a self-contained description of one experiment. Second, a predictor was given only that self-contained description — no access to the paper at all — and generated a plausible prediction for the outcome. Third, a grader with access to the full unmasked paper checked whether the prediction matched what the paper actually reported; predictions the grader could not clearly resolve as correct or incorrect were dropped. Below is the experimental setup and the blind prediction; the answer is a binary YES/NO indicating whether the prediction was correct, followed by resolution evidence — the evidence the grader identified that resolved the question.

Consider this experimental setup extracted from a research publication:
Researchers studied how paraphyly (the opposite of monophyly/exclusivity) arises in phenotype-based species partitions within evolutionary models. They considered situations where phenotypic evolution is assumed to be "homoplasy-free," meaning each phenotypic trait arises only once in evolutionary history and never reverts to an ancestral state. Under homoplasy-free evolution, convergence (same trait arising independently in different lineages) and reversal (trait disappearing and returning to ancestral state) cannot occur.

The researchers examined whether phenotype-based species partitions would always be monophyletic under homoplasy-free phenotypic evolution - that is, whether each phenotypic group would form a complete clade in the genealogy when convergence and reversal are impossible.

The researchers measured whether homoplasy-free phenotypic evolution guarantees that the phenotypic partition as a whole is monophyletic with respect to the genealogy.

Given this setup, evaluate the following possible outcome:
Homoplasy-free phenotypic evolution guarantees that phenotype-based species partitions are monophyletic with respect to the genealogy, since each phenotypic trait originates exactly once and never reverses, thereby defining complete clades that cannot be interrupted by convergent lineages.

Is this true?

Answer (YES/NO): NO